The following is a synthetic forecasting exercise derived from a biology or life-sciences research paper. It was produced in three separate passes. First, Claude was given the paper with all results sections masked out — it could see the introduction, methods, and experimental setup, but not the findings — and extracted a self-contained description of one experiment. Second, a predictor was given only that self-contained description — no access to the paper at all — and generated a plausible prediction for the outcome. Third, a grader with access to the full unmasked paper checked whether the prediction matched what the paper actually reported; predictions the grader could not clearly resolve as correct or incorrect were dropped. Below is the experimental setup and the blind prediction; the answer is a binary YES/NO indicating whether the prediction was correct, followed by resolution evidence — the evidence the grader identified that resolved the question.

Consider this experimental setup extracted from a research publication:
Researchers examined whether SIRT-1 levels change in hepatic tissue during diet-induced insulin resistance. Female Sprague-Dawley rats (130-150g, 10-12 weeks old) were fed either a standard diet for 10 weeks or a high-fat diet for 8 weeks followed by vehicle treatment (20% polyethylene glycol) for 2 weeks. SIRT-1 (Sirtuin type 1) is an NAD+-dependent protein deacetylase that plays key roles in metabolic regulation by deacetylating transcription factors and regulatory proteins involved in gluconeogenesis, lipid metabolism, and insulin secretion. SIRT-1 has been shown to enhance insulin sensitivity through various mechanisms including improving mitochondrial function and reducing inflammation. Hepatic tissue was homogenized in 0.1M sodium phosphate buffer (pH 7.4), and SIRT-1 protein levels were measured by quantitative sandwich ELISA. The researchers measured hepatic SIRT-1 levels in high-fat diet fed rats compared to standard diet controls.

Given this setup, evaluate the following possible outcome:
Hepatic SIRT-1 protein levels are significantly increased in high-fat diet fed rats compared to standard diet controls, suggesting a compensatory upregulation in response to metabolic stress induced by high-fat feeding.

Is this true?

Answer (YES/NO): NO